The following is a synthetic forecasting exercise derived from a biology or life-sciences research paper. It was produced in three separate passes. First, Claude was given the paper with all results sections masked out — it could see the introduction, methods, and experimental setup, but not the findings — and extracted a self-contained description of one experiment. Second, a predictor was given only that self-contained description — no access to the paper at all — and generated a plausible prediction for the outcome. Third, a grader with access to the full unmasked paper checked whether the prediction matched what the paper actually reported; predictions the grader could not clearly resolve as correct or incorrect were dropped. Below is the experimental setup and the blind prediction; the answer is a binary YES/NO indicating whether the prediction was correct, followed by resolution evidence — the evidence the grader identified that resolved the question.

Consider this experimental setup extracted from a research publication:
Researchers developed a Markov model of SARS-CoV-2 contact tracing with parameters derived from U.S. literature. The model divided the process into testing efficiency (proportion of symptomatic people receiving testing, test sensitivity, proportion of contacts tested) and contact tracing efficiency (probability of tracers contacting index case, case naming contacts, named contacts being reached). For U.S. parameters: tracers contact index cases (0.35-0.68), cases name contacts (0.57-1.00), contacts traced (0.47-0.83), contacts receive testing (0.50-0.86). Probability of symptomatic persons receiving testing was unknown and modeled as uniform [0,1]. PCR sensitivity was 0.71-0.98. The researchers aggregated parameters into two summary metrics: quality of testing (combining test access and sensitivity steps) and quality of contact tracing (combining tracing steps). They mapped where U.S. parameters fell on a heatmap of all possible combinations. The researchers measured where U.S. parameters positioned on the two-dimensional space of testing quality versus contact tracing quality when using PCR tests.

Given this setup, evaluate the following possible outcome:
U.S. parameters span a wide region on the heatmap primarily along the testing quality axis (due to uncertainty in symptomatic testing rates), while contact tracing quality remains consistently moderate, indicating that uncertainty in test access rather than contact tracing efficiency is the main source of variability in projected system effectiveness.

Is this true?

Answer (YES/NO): NO